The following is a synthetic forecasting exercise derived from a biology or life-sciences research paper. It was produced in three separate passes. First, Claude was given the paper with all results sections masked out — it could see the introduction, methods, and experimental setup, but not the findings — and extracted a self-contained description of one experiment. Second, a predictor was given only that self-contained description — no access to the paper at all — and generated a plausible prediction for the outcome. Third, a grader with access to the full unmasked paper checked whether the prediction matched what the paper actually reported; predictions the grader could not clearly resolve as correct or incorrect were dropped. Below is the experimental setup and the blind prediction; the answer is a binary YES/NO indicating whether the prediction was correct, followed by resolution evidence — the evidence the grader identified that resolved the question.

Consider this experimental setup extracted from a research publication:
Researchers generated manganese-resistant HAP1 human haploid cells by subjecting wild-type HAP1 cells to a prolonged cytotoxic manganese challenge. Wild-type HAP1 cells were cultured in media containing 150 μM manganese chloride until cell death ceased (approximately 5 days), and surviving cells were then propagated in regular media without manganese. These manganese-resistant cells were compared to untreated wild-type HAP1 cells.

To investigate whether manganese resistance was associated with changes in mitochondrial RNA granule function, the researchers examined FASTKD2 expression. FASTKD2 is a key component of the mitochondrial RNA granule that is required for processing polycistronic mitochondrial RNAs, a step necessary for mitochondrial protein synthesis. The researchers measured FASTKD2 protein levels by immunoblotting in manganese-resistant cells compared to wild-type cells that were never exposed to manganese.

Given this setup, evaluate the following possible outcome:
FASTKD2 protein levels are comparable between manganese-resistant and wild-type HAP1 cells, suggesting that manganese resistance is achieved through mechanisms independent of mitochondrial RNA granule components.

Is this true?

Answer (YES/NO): NO